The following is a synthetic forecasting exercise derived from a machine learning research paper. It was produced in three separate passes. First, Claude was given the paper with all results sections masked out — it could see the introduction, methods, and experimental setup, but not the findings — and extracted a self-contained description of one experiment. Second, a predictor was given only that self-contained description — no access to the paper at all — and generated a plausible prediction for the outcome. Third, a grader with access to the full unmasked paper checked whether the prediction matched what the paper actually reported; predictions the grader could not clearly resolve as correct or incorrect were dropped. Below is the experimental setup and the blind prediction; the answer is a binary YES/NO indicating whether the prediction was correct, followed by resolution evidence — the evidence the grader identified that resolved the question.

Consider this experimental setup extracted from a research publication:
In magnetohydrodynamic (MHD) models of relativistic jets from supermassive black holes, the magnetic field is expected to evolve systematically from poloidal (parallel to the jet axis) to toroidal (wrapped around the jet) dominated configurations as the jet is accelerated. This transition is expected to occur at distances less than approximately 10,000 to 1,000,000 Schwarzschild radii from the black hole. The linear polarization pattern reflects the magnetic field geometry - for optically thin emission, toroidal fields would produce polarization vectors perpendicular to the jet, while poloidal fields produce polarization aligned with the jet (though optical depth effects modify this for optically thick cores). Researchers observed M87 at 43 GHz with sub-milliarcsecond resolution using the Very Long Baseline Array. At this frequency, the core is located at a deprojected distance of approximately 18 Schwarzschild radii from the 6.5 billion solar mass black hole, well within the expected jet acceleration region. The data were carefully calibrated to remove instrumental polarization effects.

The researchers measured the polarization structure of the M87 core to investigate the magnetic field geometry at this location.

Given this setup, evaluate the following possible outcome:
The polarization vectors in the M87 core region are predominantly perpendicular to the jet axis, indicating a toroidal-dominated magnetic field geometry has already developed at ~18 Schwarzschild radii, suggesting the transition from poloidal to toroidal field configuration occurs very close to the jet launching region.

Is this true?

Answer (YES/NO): NO